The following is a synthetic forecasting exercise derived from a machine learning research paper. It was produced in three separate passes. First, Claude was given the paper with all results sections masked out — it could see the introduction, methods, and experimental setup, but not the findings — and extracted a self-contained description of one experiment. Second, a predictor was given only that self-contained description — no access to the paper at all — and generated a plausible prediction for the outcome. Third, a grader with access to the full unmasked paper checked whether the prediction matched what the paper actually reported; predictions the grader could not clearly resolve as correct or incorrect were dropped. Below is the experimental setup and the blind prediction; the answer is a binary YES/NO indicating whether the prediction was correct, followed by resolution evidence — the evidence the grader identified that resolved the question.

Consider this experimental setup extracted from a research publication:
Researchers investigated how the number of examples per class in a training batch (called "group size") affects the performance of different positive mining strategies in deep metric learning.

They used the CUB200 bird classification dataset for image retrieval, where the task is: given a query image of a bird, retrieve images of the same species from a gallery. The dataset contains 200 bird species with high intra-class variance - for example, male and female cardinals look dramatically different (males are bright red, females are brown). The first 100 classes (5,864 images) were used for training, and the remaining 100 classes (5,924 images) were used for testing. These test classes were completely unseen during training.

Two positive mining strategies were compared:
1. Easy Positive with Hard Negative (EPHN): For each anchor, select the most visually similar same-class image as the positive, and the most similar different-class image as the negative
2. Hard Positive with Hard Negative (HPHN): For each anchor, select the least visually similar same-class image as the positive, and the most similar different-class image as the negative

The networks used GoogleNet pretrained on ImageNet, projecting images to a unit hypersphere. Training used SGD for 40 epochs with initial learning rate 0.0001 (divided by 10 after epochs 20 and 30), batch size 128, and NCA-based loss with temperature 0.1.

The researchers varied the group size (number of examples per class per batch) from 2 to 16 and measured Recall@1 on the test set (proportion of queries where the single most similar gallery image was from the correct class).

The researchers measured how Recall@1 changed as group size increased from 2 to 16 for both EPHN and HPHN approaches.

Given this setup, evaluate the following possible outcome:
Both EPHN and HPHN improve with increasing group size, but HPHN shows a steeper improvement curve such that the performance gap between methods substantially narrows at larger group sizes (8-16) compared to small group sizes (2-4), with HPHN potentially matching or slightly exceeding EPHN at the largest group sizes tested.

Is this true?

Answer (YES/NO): NO